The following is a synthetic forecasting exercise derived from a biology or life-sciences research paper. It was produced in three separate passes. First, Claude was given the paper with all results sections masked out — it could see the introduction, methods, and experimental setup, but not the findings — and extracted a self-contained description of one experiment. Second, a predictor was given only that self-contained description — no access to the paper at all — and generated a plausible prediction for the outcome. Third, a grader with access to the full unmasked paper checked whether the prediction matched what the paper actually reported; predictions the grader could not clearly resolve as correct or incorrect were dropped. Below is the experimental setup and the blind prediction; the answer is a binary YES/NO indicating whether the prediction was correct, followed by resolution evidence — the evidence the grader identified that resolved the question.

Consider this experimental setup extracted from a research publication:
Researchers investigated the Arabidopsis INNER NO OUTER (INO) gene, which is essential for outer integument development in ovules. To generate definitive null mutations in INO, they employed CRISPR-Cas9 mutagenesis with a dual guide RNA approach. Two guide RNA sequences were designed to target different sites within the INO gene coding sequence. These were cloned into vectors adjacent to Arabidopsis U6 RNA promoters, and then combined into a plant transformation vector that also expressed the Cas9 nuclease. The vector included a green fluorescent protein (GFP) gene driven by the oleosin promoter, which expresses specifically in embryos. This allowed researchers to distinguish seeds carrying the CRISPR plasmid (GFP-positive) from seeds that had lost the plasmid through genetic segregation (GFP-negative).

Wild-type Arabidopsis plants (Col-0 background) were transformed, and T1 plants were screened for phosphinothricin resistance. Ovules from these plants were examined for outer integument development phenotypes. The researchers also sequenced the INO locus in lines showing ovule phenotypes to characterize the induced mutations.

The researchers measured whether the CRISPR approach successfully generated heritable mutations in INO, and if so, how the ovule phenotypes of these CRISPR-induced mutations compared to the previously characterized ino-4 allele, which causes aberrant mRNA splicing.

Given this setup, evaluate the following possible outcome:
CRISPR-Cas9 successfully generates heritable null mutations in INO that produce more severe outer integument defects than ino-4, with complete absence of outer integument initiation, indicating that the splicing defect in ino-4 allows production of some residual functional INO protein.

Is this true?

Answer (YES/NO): YES